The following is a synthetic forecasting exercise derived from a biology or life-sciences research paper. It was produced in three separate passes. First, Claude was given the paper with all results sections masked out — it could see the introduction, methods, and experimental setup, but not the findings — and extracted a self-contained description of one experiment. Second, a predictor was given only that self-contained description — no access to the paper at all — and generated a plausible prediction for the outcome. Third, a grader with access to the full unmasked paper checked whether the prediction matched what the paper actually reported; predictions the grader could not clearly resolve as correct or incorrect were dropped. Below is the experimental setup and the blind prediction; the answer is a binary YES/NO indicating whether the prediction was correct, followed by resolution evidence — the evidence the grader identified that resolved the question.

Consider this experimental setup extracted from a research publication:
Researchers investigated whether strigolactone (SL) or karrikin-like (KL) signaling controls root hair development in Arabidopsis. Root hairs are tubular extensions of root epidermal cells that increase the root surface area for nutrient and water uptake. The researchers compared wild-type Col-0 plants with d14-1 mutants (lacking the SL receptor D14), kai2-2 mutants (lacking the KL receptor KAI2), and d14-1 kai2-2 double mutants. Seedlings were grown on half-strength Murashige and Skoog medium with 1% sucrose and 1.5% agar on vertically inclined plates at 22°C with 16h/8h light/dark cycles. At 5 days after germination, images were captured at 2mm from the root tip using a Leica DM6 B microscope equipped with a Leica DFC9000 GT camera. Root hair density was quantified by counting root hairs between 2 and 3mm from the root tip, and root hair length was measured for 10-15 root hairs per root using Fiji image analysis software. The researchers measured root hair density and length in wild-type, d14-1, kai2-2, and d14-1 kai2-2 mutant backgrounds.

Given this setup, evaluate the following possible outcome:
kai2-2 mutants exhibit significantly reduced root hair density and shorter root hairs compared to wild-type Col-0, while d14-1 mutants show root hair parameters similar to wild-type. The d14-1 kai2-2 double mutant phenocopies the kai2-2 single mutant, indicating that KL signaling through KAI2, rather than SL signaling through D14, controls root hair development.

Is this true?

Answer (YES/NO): YES